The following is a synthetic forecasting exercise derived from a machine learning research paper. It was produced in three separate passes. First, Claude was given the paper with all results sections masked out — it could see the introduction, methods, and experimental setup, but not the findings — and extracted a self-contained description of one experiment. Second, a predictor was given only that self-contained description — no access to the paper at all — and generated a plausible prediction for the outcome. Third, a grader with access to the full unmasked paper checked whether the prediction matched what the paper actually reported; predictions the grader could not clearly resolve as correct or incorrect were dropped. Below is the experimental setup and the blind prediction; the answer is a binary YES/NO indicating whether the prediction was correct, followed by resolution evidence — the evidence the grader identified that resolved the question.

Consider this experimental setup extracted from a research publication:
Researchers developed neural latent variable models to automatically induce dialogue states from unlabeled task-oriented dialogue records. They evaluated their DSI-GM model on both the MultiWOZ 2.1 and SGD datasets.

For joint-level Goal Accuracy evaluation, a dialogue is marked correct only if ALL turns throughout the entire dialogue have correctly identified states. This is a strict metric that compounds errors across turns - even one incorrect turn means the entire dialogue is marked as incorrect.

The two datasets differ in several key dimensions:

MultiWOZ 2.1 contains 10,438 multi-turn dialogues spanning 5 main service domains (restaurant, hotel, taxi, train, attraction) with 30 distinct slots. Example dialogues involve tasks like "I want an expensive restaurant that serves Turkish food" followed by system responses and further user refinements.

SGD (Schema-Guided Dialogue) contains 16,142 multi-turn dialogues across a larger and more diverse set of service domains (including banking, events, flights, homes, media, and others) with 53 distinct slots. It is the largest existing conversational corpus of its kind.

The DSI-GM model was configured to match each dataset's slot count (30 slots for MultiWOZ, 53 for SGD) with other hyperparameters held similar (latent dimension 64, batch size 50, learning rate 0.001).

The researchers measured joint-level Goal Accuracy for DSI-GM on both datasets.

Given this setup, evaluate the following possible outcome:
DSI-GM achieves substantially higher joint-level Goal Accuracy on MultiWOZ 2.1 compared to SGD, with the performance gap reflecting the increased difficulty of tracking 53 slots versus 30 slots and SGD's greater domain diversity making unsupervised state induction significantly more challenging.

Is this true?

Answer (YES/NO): YES